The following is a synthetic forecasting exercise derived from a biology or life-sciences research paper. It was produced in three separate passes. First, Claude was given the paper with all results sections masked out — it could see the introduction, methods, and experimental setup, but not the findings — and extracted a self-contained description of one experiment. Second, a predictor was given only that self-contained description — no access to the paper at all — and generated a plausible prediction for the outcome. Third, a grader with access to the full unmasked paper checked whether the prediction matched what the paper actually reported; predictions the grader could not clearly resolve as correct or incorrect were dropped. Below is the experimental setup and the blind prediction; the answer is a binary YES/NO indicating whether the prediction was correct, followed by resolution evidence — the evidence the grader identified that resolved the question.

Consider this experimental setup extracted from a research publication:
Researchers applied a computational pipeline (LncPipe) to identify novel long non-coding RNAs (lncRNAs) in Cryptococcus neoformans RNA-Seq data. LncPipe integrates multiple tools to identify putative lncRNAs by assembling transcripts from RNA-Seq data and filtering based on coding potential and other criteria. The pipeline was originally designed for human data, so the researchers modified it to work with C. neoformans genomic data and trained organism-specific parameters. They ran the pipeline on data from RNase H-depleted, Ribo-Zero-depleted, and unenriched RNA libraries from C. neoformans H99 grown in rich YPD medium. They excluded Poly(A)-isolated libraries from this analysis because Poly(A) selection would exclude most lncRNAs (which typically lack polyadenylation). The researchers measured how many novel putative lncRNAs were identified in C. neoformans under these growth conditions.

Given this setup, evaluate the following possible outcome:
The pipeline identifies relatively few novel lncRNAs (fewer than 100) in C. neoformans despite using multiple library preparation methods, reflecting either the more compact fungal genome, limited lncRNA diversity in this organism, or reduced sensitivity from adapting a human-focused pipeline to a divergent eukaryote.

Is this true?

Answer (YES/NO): YES